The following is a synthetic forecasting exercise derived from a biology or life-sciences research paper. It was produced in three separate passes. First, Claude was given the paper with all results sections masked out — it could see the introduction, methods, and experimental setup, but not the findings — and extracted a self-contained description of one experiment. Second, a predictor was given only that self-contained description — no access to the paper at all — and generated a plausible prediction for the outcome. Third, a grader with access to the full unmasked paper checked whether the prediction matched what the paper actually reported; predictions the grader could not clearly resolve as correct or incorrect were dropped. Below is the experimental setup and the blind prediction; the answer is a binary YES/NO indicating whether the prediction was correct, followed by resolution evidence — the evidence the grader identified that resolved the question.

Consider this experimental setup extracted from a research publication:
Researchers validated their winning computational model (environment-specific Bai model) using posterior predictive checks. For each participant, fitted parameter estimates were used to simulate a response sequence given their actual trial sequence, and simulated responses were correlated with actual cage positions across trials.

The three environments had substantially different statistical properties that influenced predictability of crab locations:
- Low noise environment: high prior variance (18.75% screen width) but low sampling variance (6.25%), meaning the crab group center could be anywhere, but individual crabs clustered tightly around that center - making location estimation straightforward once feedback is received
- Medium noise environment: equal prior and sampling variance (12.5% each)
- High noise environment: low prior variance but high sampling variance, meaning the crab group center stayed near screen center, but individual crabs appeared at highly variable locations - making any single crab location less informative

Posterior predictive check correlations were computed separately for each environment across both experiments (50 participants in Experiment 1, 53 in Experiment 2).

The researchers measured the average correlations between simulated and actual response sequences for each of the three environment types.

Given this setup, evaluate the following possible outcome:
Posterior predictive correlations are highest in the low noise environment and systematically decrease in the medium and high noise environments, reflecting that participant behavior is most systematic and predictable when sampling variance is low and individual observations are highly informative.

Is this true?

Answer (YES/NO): YES